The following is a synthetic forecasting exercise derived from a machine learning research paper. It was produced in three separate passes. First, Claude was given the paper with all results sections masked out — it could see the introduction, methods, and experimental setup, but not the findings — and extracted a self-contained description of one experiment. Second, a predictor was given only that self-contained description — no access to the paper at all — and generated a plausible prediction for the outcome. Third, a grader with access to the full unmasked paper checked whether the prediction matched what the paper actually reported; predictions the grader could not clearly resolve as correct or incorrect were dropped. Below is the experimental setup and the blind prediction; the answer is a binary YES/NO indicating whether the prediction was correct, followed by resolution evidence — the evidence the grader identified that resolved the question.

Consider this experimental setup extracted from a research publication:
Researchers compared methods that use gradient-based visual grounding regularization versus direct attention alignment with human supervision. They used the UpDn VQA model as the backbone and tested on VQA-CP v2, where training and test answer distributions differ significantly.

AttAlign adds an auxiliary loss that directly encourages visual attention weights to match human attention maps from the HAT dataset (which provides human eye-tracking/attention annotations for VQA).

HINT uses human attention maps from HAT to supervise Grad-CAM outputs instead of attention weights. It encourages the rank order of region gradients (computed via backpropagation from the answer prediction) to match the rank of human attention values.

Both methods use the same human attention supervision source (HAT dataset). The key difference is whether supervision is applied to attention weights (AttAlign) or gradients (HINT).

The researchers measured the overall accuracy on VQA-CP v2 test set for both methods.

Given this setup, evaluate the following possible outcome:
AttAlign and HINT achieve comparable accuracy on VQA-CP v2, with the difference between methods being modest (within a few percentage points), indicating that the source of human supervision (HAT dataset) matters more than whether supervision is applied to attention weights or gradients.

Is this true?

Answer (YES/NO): NO